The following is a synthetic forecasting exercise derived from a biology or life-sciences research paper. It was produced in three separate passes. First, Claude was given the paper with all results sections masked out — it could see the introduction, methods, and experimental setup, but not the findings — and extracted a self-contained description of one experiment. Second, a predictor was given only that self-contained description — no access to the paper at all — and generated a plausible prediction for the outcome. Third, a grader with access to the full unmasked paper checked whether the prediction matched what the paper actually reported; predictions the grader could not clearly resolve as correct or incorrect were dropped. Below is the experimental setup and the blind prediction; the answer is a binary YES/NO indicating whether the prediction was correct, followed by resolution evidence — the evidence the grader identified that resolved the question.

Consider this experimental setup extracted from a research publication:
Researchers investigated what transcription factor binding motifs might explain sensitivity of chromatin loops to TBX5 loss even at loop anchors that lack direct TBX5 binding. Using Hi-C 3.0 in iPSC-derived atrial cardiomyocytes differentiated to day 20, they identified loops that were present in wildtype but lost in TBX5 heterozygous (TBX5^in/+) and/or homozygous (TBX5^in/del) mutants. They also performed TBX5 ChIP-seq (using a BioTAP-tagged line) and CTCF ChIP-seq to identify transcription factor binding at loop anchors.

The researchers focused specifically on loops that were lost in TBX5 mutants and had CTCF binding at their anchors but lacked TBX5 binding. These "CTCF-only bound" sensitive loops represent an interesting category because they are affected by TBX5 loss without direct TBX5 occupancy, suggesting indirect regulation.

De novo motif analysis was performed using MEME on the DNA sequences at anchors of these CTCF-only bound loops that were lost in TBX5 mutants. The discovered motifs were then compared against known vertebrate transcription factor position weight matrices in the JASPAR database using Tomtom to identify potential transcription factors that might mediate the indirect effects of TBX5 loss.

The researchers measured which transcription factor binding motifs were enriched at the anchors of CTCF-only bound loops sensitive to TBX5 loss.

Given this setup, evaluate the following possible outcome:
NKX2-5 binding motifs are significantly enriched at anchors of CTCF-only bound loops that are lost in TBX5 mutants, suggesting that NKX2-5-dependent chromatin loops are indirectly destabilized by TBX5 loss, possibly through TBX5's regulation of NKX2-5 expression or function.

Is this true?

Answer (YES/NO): NO